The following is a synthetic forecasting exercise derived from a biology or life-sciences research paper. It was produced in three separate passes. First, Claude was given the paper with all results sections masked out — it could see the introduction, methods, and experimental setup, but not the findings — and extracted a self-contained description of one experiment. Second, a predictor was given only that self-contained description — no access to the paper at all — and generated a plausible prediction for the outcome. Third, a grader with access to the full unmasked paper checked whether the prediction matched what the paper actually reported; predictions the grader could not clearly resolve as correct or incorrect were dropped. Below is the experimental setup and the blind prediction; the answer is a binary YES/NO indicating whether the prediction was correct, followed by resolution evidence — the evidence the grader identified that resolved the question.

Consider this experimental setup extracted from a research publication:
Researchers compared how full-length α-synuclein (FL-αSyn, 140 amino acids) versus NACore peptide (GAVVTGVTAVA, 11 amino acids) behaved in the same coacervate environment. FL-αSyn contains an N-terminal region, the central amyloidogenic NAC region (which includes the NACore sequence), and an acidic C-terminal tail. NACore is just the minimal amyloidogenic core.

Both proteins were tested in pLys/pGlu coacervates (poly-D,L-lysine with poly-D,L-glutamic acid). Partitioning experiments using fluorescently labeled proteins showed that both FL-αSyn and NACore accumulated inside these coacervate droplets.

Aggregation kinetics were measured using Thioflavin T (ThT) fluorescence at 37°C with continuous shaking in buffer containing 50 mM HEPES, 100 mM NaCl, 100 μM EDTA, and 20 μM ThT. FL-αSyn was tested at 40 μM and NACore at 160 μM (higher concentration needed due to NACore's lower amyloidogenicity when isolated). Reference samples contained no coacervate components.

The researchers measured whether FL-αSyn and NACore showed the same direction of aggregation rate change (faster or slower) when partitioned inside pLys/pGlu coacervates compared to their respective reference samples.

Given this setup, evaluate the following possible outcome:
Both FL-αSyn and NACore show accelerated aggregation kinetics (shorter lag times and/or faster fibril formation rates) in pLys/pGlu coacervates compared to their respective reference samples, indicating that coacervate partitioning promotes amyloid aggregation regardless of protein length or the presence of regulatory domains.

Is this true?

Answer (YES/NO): NO